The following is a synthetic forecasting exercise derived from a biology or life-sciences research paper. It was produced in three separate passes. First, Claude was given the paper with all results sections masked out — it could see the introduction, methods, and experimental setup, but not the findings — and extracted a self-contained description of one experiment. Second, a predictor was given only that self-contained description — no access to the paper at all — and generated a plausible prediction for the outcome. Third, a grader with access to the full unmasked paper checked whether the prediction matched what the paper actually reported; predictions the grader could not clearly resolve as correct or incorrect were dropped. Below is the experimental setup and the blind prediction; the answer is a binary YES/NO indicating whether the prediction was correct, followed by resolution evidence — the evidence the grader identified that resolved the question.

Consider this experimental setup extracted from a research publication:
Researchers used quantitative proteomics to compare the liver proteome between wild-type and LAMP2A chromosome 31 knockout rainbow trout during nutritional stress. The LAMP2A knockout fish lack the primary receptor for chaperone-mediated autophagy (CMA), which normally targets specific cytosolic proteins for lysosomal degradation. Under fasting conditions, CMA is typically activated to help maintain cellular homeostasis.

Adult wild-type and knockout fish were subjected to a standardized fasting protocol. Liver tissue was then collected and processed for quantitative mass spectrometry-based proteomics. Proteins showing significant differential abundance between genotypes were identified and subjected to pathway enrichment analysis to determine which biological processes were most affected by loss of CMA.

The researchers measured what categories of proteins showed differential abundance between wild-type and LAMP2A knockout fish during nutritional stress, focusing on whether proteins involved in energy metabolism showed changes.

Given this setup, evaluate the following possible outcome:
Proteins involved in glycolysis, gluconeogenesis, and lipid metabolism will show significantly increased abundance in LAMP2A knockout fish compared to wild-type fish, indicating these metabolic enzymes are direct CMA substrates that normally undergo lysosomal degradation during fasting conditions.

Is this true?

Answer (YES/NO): NO